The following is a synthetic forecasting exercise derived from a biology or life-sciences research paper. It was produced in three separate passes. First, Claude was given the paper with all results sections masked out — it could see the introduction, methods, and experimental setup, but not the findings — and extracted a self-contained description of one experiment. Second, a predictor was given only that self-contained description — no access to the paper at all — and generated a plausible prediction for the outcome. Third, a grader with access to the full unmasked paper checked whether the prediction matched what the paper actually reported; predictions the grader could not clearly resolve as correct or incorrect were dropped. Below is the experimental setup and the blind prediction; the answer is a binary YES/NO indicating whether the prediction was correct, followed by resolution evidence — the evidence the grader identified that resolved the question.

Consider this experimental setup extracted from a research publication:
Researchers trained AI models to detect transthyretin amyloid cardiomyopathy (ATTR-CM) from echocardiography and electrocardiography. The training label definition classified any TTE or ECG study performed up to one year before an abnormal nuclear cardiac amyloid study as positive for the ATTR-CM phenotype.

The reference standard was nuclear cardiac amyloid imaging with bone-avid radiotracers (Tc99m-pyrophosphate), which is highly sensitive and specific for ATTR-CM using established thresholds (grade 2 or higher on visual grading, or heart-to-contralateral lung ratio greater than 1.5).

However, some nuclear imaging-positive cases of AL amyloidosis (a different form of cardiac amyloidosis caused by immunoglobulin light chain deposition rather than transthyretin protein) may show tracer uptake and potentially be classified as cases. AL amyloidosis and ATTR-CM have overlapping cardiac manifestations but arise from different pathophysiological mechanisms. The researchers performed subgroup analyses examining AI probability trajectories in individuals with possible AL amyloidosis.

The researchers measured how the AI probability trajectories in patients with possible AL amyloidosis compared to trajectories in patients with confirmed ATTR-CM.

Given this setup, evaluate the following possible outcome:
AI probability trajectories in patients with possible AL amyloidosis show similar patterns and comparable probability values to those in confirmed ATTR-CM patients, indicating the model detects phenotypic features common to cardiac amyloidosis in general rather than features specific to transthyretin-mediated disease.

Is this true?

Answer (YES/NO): YES